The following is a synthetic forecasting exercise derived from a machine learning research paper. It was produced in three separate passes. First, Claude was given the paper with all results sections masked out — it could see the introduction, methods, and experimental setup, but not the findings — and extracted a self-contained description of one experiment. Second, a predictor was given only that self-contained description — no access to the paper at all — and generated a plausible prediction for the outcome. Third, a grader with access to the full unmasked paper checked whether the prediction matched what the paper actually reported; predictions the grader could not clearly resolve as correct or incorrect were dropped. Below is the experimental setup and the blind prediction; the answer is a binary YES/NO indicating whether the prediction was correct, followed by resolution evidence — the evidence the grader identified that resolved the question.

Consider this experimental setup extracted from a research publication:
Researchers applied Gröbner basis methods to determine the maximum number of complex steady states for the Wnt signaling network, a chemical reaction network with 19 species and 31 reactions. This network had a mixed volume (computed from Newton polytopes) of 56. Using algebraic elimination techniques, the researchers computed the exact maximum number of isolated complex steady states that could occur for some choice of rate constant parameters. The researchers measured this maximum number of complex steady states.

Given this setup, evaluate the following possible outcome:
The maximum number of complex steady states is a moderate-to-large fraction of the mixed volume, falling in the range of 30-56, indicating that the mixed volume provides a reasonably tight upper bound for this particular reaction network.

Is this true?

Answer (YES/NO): NO